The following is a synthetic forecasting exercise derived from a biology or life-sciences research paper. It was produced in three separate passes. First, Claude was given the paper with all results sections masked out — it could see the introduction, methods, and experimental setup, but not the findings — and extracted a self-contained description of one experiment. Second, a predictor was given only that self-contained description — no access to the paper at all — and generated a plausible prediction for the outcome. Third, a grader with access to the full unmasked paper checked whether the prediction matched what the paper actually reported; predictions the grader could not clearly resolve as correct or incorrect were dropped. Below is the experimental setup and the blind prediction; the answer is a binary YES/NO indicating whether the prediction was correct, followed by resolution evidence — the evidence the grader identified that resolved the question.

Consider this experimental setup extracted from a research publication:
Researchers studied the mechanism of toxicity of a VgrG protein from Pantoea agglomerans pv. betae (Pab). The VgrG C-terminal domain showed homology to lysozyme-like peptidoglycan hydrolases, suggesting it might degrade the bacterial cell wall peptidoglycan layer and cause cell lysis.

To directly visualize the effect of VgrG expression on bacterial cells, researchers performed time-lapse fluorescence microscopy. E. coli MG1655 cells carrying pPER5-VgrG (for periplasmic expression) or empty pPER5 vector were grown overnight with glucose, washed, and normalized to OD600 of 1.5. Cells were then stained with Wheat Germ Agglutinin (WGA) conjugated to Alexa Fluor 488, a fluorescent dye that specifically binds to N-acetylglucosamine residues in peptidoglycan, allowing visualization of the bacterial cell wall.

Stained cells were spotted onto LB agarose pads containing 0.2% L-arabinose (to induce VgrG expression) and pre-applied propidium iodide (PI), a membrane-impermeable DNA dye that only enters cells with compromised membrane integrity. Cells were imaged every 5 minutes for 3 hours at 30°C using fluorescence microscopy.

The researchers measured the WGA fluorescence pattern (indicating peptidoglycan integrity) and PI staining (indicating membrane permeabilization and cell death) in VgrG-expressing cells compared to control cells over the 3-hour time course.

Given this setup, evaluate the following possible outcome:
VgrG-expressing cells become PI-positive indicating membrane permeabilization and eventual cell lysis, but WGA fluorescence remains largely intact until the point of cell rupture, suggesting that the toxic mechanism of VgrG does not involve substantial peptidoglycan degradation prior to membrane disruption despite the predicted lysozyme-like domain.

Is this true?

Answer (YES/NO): NO